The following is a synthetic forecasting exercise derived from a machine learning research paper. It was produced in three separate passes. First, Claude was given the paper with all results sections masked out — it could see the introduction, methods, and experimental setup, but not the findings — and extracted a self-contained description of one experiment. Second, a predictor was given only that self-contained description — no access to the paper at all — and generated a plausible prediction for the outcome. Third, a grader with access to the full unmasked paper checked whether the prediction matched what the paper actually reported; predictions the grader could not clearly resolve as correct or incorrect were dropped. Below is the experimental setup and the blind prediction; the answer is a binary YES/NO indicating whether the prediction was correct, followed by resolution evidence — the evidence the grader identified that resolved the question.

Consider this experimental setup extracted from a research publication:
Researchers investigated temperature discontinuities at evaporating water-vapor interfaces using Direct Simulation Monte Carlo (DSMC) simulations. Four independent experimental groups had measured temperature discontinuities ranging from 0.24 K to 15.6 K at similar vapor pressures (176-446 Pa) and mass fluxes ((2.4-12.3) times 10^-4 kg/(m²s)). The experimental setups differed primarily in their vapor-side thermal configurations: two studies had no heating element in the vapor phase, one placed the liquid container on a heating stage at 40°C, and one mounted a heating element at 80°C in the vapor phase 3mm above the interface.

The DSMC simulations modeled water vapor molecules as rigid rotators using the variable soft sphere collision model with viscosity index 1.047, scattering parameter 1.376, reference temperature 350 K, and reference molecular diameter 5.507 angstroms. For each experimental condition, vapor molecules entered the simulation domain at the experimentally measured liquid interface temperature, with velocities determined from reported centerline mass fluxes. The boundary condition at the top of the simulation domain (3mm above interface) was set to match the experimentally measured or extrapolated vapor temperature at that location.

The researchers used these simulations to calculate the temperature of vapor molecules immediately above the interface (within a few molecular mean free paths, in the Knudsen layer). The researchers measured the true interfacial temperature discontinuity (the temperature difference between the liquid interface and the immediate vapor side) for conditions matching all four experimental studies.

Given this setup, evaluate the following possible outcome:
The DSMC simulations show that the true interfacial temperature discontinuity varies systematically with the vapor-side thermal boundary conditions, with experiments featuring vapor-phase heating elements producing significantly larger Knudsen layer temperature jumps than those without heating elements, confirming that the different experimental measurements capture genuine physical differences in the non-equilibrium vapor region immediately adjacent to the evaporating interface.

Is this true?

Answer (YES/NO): NO